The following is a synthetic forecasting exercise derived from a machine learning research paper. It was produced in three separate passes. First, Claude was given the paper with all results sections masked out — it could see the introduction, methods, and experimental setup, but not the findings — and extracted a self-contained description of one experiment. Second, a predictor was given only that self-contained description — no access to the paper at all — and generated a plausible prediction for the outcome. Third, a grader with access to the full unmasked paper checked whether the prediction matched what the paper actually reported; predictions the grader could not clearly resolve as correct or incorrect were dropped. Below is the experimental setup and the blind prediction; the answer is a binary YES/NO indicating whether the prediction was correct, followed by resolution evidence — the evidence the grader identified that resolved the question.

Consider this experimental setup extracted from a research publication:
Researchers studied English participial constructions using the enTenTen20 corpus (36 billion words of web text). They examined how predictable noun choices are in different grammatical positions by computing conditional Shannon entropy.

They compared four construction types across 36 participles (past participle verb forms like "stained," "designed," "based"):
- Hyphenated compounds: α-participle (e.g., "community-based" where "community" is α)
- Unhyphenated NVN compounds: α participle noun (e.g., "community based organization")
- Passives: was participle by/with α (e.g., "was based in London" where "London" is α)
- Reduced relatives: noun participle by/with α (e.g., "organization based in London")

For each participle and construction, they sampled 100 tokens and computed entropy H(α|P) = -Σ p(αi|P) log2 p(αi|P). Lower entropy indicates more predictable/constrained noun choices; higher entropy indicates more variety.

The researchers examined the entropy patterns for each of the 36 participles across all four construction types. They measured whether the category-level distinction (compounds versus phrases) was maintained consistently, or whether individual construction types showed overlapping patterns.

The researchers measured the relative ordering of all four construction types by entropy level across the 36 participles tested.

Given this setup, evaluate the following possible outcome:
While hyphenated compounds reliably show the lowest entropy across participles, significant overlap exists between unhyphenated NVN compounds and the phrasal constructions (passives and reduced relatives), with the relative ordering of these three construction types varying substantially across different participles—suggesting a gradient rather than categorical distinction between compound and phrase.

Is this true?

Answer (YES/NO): NO